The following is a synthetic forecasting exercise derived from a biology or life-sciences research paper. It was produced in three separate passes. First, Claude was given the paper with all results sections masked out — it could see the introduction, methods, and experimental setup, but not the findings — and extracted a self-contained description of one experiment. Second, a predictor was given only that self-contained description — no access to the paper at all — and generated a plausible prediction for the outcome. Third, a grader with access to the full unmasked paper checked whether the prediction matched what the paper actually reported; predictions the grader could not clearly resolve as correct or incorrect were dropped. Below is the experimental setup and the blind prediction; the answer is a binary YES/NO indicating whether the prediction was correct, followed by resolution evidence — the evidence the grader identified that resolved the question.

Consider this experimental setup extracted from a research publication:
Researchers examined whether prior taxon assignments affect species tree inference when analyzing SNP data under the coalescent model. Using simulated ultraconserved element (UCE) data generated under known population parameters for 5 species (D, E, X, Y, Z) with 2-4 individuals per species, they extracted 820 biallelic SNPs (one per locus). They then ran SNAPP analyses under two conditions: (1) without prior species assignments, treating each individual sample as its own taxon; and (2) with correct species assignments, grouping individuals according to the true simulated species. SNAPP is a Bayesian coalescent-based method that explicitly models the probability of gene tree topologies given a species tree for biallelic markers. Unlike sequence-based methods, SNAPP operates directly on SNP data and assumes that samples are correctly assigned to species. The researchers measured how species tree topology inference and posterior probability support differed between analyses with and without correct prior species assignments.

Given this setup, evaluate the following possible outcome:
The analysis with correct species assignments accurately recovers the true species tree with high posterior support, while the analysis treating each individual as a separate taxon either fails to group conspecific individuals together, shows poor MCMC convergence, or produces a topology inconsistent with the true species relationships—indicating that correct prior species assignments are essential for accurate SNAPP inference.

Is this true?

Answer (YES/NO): NO